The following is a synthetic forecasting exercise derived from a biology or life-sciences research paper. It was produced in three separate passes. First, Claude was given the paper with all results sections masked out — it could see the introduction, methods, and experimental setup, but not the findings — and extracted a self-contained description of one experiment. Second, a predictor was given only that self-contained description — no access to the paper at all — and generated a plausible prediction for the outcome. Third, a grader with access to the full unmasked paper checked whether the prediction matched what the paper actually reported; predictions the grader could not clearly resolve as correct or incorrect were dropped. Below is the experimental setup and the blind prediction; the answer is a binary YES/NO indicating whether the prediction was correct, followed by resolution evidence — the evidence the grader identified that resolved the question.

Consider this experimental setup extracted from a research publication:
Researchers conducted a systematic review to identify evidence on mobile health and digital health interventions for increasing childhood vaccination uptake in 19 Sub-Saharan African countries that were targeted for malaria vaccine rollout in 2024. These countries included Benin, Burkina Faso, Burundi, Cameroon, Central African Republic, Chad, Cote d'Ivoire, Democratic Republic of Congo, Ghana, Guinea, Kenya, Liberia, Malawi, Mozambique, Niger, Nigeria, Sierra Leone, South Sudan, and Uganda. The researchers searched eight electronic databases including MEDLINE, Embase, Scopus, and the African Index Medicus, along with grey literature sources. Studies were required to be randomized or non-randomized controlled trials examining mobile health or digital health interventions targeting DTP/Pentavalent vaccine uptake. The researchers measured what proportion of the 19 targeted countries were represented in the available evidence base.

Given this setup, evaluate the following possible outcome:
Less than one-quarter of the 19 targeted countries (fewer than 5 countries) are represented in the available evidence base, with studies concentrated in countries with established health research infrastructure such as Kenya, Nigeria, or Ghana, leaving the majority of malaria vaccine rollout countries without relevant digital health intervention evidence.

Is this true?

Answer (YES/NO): YES